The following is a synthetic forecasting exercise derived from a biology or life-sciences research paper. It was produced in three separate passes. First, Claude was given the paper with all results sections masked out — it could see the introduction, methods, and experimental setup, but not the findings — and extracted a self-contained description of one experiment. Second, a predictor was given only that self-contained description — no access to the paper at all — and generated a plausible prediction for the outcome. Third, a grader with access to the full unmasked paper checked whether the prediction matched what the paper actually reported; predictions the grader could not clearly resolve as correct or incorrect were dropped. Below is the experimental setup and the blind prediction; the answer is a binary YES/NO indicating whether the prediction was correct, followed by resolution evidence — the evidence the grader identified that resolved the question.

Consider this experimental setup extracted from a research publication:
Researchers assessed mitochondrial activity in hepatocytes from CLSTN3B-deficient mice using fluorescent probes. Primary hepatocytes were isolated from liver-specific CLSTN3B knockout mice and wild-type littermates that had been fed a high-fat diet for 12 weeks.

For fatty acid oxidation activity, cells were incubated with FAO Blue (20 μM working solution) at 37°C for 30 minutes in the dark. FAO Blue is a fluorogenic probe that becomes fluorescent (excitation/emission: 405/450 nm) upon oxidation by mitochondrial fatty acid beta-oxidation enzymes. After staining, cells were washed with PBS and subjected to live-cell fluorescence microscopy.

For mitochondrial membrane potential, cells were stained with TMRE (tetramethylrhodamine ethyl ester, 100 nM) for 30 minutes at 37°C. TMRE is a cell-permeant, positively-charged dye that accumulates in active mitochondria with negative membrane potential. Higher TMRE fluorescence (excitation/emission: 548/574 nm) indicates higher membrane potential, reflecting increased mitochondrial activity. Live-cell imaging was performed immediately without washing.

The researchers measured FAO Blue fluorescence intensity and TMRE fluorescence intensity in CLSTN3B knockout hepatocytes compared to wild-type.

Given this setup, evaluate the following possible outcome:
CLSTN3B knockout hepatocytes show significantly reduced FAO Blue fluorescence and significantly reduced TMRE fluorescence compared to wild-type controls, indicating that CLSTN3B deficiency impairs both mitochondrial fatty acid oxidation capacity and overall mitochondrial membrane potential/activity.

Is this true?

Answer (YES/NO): NO